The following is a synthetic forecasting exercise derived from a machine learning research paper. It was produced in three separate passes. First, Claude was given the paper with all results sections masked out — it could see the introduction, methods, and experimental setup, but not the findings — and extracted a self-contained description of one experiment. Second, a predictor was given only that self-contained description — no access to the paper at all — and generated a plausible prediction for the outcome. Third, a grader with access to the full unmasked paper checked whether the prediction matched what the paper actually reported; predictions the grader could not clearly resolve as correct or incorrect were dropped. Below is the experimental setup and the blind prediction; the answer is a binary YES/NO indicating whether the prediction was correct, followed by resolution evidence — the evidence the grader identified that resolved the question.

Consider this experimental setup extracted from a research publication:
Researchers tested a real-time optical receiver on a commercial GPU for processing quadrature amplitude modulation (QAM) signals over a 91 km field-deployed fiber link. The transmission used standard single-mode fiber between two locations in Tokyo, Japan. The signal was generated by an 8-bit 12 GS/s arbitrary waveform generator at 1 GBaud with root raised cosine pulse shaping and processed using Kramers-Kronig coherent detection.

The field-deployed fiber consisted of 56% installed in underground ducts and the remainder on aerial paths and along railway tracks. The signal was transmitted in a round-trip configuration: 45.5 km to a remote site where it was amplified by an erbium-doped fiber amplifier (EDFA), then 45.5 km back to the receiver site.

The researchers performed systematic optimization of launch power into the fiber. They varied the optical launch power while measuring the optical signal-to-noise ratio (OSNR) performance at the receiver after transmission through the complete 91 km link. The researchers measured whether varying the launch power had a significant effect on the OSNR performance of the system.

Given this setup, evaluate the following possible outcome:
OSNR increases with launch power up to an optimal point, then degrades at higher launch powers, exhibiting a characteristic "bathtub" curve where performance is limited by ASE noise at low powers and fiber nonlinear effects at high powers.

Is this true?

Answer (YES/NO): NO